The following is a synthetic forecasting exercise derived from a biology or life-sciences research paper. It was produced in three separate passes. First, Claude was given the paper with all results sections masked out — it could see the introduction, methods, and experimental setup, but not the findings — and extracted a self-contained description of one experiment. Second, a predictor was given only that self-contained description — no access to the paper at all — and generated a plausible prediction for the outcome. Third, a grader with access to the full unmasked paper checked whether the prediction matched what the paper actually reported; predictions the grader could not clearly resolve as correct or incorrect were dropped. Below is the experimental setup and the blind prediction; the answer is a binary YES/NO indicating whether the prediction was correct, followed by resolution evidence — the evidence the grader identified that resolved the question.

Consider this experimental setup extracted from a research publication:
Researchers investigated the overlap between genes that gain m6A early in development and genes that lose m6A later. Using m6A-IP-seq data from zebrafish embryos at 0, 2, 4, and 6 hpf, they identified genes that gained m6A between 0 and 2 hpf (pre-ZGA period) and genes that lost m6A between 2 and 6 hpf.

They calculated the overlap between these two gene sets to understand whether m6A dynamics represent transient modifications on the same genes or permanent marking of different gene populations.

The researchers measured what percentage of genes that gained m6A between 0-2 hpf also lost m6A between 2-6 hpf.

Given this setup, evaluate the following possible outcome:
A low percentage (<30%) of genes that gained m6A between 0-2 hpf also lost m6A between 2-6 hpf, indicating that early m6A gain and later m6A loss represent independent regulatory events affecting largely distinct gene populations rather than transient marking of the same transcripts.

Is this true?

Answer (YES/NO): NO